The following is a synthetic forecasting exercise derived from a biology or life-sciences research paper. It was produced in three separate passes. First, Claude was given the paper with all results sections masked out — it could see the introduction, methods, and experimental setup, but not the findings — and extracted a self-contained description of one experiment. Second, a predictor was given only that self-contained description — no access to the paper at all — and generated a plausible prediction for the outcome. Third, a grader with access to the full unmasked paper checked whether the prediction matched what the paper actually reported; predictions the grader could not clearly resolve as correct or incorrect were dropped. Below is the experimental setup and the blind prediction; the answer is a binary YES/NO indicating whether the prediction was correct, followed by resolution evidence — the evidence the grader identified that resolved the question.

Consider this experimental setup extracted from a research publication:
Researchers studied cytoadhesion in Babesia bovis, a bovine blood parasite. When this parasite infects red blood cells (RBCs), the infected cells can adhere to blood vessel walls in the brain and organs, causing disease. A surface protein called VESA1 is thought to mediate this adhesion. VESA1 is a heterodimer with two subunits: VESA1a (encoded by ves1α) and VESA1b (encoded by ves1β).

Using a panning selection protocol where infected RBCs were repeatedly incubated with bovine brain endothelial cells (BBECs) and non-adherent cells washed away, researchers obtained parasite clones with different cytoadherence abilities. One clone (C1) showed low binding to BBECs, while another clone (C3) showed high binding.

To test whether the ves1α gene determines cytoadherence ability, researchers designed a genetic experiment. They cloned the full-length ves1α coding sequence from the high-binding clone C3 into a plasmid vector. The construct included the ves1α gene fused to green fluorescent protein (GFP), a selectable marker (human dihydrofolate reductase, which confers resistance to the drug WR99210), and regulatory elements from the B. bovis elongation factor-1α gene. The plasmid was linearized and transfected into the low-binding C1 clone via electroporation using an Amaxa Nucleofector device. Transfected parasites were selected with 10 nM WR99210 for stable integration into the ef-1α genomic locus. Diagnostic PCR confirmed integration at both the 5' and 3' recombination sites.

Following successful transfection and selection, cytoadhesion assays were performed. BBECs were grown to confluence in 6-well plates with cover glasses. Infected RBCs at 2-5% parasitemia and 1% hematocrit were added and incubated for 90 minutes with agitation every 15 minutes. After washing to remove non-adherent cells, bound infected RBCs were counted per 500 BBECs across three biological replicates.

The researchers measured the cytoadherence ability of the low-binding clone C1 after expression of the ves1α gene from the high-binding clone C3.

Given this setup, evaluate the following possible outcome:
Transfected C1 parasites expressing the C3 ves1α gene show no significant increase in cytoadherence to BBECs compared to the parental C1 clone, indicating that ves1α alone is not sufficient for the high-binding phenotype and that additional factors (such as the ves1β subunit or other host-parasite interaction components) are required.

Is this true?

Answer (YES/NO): NO